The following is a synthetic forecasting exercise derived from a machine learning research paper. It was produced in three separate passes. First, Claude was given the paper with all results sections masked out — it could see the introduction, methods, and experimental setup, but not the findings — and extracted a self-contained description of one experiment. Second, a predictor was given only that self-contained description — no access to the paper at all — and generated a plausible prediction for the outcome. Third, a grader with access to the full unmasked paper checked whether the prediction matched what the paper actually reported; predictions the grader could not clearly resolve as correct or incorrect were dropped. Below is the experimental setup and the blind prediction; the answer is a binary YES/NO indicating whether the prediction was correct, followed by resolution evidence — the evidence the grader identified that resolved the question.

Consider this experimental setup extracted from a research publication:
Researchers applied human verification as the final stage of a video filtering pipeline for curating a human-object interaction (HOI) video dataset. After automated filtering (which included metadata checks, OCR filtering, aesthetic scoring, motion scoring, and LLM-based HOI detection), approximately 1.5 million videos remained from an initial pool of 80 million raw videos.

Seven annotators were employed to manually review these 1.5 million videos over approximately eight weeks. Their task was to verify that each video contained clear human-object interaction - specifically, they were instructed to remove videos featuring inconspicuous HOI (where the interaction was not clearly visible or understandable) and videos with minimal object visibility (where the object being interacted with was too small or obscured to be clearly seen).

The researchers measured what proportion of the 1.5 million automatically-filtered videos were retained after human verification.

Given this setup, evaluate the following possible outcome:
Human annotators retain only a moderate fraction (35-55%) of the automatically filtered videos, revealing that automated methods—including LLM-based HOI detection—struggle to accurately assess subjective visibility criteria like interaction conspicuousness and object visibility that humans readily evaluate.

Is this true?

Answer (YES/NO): NO